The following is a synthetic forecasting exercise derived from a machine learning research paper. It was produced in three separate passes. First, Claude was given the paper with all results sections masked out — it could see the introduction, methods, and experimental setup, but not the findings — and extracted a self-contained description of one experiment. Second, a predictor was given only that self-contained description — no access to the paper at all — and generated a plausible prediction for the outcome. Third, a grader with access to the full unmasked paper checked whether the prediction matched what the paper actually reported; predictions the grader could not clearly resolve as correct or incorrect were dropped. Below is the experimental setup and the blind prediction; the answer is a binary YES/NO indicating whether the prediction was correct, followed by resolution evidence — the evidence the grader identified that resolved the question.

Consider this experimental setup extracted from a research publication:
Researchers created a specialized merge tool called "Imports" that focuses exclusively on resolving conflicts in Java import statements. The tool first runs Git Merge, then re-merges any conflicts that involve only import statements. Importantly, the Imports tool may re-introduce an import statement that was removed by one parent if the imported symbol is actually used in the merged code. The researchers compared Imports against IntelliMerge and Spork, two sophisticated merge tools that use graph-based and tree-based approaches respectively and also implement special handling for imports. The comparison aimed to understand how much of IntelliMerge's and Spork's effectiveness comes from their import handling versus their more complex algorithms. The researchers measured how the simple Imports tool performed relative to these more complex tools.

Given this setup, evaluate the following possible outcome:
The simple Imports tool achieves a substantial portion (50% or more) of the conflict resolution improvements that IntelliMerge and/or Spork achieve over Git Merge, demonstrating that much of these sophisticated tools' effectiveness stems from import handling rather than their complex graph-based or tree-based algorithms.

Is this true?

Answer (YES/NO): NO